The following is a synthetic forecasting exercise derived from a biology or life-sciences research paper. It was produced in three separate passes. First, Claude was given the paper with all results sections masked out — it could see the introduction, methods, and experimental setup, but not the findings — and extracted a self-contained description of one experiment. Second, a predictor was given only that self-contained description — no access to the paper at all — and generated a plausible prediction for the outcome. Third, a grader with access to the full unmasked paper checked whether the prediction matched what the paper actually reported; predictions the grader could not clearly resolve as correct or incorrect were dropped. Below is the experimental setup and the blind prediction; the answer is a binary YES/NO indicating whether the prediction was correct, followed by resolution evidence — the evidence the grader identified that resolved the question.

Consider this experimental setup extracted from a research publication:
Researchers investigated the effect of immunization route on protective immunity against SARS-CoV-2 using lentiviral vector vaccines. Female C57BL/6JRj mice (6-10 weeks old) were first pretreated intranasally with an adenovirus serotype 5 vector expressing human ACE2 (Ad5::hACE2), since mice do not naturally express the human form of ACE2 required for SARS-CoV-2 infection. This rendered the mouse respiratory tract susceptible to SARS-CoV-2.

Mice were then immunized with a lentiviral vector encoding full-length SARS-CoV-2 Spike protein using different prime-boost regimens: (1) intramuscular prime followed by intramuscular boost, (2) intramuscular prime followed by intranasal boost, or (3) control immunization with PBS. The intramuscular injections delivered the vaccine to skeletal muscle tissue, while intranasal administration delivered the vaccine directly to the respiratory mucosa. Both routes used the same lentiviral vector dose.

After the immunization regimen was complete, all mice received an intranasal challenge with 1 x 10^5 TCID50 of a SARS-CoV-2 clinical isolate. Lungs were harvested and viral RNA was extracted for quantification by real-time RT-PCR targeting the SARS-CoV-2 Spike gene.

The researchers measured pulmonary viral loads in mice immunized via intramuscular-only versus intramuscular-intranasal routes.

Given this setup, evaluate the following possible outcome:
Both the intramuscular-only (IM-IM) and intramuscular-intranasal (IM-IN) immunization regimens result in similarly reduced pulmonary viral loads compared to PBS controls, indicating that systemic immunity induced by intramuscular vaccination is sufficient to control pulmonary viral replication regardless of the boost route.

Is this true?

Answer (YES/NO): NO